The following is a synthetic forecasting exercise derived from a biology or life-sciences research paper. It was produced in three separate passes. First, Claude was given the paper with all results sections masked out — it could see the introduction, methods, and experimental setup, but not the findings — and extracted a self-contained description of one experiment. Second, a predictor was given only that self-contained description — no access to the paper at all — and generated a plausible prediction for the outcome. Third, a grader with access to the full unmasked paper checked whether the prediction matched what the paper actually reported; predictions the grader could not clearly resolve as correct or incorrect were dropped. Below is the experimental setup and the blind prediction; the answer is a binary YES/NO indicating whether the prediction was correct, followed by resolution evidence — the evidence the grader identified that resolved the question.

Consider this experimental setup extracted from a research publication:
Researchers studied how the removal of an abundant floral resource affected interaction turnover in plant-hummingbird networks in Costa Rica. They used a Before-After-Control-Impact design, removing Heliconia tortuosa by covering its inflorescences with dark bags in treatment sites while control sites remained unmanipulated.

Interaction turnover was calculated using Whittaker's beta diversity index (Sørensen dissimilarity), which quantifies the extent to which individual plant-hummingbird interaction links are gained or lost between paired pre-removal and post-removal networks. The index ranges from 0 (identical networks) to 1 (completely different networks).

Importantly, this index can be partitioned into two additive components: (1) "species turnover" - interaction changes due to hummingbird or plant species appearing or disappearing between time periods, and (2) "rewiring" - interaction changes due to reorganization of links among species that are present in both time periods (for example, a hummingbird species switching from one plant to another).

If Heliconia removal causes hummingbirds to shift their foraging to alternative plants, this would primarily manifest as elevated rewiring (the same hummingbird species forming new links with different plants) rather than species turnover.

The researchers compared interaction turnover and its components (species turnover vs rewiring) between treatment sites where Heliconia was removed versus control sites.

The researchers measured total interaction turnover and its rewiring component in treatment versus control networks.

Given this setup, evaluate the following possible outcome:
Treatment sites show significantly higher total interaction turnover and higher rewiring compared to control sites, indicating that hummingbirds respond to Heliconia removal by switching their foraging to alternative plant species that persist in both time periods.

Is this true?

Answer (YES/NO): NO